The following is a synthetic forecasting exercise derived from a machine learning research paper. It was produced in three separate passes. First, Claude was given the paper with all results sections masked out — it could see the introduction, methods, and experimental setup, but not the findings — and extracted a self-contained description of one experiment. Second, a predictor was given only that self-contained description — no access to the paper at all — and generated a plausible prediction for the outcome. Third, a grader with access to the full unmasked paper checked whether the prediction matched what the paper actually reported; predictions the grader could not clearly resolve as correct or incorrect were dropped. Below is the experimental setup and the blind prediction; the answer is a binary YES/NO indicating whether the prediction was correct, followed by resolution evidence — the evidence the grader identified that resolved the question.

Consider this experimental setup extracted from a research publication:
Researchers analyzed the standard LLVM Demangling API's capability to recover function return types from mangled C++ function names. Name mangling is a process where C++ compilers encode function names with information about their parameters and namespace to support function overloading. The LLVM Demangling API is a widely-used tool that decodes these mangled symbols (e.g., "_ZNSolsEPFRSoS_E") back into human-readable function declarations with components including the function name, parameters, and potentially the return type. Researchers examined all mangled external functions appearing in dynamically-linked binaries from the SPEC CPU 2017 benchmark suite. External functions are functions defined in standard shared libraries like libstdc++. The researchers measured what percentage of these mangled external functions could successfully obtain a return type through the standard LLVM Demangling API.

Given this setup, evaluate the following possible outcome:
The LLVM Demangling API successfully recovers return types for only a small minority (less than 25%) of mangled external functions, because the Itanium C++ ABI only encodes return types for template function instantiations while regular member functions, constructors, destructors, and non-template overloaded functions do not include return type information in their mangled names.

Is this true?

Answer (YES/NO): YES